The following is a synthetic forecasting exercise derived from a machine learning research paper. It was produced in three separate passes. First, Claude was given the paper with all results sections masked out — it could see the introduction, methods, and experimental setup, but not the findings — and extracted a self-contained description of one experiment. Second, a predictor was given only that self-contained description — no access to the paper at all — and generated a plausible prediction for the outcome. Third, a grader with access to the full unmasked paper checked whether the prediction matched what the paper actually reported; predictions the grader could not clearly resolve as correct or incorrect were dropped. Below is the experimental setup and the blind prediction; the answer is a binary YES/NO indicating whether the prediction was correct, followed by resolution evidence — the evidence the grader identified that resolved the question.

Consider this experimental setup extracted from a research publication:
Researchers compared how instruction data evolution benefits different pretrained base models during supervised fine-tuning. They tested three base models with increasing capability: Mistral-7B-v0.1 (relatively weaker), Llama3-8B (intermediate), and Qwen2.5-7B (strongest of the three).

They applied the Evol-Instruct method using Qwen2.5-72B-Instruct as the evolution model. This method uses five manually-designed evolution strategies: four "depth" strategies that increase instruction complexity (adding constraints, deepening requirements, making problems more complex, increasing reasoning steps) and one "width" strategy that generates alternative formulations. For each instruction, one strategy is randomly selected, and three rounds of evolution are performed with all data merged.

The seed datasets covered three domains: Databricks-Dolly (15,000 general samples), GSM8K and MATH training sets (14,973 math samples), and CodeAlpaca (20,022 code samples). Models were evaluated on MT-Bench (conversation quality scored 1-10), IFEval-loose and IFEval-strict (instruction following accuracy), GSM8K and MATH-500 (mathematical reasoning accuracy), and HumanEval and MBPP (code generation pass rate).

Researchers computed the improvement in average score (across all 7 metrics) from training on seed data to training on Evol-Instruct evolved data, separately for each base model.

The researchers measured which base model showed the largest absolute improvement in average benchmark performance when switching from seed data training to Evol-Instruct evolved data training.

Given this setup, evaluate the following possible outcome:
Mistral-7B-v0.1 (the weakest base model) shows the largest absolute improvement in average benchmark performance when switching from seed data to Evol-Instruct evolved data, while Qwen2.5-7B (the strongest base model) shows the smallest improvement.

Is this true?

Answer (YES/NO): YES